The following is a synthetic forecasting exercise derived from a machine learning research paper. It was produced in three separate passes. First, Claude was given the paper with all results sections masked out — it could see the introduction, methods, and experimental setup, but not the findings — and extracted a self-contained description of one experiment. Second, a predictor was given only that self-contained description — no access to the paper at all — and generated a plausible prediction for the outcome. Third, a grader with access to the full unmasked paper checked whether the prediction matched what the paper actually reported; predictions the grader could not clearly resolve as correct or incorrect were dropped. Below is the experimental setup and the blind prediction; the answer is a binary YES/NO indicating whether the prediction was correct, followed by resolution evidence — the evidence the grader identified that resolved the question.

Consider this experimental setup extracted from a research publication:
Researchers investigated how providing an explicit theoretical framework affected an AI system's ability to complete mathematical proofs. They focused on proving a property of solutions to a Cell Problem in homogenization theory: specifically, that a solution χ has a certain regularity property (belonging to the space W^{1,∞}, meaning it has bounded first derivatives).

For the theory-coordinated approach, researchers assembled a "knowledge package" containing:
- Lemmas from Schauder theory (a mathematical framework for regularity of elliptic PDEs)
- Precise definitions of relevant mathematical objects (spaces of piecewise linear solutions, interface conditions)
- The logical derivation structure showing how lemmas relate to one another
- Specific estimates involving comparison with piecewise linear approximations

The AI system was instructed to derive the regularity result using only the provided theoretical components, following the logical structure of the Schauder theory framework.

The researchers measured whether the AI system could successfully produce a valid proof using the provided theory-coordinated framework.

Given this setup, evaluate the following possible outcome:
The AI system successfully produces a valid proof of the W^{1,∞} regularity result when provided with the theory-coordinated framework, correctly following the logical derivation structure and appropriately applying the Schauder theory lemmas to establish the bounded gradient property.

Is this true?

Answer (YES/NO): YES